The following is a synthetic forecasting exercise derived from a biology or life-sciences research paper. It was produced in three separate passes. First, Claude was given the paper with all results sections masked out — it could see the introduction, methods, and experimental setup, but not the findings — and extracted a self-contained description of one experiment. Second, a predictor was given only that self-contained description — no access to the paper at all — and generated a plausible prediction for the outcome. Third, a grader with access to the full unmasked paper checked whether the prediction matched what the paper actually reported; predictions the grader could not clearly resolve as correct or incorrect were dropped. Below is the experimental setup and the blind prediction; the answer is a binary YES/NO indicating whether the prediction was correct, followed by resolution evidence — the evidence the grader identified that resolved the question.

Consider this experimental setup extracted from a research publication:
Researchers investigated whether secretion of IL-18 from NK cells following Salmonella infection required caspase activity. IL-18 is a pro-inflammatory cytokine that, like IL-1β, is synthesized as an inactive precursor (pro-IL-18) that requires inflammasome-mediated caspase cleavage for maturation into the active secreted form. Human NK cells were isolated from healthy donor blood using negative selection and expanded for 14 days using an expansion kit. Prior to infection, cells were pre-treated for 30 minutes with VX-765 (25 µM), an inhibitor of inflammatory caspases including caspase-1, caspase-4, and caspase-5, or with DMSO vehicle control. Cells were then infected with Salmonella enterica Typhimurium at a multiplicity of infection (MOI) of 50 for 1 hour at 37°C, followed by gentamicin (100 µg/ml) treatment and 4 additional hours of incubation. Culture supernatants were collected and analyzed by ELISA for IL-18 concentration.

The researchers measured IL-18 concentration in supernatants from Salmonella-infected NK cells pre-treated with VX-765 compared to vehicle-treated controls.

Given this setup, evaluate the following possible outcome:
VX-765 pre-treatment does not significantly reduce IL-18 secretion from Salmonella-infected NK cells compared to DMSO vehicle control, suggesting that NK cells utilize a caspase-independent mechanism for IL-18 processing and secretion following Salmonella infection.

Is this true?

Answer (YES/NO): NO